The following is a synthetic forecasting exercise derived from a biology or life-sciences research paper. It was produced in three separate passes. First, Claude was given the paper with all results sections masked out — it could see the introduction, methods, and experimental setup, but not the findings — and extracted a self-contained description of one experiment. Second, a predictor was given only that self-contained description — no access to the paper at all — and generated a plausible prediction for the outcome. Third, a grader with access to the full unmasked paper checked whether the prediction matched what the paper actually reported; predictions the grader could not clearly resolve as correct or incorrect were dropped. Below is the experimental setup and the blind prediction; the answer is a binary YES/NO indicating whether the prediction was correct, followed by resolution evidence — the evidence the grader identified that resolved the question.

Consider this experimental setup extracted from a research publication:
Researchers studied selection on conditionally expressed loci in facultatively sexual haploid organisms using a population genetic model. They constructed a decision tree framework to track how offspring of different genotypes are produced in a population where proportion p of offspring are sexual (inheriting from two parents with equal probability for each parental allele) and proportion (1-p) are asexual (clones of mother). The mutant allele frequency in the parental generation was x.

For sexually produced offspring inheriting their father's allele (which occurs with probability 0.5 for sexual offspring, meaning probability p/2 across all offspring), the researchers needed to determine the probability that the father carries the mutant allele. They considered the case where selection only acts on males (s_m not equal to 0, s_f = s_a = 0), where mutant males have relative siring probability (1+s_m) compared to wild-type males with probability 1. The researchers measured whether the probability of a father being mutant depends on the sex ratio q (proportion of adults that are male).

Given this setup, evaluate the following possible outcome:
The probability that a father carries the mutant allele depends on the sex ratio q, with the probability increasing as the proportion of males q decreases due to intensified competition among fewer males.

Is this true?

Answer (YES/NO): NO